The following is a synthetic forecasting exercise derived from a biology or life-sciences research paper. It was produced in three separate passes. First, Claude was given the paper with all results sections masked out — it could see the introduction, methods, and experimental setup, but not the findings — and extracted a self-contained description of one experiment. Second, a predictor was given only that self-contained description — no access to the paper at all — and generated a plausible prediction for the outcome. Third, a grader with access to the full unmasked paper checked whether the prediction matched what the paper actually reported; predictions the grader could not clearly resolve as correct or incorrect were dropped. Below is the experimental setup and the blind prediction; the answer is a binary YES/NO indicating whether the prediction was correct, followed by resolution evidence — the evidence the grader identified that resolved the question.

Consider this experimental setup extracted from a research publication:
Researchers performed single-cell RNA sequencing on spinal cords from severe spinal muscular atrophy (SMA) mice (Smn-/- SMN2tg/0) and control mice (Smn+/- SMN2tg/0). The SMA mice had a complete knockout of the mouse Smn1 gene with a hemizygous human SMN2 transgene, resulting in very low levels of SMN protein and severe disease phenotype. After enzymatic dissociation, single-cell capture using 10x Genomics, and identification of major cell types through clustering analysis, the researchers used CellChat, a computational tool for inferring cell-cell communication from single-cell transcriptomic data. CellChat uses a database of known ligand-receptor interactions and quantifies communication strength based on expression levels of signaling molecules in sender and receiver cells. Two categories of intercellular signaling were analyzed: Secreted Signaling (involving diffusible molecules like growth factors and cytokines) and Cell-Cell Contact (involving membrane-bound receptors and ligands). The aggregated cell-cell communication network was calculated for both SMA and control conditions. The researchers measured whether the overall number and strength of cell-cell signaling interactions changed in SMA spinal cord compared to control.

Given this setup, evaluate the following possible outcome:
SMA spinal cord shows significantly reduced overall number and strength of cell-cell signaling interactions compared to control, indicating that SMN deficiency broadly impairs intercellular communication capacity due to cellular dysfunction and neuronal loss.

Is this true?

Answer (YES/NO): YES